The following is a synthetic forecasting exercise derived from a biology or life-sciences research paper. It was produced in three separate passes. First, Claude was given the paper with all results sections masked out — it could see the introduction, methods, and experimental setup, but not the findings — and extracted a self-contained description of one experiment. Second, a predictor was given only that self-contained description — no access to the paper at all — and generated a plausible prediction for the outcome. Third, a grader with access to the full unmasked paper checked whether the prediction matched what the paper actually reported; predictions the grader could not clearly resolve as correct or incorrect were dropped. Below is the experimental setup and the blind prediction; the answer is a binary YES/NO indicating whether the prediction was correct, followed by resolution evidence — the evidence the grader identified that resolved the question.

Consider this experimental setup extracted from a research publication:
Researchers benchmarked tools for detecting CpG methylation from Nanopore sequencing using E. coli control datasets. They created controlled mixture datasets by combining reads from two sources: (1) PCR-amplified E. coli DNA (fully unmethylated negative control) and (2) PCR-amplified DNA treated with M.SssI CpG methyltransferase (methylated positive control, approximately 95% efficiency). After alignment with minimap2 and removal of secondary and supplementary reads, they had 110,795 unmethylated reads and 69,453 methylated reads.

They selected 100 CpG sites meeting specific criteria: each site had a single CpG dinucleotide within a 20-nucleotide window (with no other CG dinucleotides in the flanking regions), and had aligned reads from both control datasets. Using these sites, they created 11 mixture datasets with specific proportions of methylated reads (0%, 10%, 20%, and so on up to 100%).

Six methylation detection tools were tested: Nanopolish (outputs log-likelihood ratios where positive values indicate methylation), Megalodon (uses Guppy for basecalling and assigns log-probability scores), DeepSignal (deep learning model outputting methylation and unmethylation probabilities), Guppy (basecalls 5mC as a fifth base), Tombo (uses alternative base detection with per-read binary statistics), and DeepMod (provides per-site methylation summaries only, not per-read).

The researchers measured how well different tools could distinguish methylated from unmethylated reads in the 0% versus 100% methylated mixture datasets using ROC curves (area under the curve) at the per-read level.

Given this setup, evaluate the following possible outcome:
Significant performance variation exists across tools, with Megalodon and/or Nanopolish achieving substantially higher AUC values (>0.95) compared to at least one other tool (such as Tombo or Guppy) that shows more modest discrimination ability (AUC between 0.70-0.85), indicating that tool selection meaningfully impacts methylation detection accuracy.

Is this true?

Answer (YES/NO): NO